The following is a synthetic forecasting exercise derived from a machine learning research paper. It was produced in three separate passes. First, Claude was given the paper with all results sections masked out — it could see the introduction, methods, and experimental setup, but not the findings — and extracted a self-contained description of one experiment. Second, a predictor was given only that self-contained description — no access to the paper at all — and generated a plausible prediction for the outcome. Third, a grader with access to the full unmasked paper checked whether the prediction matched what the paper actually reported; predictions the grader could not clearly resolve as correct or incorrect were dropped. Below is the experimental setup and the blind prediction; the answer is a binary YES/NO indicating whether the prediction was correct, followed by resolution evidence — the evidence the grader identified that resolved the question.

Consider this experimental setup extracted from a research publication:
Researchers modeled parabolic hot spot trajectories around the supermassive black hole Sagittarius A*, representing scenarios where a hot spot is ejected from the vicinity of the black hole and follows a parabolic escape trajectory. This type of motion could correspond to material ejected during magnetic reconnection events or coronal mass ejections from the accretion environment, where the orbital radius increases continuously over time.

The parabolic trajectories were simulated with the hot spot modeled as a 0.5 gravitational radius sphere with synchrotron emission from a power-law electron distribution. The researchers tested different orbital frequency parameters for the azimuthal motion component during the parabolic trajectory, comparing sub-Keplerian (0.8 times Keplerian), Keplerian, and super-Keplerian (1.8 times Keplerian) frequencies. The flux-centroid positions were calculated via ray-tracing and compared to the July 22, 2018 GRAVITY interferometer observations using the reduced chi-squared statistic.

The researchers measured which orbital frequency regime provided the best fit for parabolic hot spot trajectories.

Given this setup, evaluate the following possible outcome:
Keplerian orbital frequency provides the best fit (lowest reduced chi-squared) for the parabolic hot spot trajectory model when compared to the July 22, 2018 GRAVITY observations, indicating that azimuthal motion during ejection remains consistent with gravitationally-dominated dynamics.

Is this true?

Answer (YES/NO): NO